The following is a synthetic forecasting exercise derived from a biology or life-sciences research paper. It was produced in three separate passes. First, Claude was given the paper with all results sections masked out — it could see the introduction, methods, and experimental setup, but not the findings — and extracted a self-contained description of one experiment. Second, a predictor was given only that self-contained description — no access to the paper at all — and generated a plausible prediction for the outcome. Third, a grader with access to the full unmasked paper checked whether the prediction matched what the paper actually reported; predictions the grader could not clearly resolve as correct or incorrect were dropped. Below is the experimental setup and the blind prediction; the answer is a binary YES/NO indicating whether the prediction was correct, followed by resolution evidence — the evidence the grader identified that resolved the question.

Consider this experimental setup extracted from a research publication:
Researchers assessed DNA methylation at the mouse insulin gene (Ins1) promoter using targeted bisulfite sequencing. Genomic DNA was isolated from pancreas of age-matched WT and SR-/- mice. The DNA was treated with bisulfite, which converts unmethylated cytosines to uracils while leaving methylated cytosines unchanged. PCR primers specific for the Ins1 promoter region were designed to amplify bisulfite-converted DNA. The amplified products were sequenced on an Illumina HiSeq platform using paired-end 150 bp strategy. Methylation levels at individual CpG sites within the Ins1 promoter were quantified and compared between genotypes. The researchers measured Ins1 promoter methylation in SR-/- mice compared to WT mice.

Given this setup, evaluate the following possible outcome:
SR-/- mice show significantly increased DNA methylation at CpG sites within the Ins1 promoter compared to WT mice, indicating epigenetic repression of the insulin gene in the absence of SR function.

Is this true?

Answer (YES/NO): NO